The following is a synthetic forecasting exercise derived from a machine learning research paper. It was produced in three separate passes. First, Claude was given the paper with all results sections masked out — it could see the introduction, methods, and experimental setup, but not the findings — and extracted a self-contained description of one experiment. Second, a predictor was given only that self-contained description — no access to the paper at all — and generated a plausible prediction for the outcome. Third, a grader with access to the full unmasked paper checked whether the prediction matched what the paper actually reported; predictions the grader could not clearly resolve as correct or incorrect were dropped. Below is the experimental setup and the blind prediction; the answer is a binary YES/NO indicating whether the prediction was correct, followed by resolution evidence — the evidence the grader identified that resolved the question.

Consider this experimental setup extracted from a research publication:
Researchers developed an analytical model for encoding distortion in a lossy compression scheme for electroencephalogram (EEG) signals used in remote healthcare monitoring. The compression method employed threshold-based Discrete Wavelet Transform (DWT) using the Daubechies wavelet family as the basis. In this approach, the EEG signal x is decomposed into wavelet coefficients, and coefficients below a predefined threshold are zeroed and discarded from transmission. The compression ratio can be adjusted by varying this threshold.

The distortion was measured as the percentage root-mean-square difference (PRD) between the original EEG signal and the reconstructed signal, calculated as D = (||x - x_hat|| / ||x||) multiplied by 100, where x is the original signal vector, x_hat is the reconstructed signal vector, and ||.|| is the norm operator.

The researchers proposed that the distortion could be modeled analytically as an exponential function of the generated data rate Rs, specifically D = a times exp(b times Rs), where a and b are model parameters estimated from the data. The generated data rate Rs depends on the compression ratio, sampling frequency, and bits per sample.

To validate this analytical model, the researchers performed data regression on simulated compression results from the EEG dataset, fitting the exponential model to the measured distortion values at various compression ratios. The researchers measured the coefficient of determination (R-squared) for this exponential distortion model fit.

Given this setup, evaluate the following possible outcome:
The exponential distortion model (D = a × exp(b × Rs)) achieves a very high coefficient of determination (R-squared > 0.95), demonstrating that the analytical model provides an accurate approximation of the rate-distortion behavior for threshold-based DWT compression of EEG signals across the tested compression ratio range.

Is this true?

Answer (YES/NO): YES